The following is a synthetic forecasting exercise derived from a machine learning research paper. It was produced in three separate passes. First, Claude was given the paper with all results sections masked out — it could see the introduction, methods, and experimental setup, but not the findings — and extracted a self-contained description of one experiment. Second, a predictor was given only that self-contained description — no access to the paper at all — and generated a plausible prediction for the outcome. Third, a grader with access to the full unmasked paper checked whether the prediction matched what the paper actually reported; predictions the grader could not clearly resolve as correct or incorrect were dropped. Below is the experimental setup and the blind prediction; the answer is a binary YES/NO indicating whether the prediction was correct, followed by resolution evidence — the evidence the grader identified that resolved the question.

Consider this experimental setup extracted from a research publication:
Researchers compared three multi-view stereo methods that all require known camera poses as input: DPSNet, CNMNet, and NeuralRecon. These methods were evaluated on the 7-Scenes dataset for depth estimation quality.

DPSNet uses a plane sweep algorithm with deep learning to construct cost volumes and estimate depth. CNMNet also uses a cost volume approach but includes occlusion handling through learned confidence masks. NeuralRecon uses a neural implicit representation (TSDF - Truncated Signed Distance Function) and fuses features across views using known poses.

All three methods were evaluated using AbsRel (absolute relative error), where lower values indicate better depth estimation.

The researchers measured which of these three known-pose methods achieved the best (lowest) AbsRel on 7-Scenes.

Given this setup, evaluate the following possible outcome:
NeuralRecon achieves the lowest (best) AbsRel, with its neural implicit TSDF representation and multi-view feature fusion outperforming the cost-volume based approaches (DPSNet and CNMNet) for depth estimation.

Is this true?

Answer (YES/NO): YES